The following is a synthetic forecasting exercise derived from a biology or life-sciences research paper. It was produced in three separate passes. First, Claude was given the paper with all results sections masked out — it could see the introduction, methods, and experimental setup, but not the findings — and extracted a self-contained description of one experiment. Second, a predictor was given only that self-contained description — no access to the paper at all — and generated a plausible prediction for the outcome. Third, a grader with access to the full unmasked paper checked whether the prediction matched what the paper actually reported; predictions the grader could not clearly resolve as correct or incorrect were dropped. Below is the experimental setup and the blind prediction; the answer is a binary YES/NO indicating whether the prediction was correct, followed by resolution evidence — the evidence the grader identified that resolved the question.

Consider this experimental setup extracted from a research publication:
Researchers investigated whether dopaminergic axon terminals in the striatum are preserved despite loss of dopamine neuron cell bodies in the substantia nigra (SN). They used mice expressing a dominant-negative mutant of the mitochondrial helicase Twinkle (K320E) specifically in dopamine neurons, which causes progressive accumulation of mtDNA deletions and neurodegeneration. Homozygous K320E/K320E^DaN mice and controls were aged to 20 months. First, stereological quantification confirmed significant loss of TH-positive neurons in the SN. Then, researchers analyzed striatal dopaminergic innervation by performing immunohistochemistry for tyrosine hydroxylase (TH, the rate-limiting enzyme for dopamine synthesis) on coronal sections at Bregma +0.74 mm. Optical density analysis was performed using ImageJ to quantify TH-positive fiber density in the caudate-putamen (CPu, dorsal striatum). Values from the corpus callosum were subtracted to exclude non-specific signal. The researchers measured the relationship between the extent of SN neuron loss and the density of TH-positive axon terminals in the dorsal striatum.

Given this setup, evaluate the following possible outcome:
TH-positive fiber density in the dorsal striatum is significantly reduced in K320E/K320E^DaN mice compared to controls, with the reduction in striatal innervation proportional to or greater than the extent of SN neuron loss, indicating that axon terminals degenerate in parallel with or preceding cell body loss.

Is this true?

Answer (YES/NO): NO